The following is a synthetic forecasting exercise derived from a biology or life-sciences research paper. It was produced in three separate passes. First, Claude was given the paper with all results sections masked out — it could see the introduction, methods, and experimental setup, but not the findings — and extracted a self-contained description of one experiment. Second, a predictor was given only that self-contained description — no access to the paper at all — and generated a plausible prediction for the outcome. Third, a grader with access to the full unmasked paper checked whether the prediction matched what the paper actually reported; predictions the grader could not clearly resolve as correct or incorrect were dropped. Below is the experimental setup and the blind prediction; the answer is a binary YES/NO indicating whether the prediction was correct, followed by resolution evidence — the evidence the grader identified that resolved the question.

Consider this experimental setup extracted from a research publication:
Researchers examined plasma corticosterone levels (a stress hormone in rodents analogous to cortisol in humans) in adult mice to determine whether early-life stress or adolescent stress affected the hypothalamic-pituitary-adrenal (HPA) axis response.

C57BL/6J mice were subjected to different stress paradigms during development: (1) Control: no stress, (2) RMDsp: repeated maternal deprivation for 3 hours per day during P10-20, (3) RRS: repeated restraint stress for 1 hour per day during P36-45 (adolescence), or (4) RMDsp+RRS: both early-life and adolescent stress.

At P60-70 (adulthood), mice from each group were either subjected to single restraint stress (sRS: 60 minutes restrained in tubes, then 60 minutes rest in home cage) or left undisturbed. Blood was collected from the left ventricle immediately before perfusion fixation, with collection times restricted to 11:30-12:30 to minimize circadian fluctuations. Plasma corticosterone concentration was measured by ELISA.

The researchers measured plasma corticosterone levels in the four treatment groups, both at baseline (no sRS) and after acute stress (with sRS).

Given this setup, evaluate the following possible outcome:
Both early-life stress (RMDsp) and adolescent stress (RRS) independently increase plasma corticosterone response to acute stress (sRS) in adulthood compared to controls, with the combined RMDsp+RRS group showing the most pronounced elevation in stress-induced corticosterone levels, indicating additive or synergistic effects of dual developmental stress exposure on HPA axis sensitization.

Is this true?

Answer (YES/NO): NO